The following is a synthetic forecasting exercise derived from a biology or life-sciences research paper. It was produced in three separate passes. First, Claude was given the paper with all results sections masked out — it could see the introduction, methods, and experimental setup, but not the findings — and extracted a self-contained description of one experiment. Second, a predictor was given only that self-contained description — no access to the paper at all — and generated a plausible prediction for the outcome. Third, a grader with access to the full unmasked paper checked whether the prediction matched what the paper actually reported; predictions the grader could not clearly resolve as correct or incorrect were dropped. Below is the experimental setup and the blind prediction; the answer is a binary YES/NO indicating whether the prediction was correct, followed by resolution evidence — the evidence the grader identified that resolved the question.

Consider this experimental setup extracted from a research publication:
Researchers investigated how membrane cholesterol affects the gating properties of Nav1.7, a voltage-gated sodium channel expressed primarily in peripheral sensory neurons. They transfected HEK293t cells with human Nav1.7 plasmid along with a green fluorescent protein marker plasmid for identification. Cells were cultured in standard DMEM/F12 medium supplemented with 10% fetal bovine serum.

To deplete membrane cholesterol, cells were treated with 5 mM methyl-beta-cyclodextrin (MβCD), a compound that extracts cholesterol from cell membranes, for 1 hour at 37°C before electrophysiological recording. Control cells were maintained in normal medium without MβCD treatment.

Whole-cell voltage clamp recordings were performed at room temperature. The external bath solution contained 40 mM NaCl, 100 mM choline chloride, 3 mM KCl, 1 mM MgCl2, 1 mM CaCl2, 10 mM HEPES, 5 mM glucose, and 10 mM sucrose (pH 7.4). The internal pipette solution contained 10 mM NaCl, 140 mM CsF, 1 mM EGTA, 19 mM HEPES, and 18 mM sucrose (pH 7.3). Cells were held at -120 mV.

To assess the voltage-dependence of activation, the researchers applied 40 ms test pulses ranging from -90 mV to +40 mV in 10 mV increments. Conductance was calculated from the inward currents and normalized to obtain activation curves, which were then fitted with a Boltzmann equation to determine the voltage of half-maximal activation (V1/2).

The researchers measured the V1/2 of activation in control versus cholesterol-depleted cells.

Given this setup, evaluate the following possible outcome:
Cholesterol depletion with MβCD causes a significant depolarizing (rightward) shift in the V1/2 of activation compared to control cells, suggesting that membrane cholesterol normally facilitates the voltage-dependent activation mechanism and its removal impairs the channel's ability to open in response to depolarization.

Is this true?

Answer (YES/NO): NO